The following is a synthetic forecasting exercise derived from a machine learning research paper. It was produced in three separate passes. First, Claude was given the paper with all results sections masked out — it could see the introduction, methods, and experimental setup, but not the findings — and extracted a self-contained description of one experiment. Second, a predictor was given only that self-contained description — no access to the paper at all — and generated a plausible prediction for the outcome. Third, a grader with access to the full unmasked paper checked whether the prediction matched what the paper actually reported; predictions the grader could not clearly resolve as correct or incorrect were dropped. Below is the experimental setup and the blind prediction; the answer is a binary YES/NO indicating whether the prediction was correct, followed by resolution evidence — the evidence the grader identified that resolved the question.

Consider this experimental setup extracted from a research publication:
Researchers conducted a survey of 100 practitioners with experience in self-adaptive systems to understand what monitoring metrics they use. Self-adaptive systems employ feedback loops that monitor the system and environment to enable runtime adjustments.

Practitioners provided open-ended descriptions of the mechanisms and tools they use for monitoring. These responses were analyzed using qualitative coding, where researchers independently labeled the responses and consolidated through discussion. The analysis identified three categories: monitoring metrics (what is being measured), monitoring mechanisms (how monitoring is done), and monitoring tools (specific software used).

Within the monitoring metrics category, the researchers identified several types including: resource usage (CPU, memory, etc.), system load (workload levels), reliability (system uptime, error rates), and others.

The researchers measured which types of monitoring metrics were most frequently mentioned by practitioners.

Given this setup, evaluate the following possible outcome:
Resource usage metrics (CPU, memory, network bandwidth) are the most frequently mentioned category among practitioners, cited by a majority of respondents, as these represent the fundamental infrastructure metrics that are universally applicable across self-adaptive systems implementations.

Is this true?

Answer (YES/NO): NO